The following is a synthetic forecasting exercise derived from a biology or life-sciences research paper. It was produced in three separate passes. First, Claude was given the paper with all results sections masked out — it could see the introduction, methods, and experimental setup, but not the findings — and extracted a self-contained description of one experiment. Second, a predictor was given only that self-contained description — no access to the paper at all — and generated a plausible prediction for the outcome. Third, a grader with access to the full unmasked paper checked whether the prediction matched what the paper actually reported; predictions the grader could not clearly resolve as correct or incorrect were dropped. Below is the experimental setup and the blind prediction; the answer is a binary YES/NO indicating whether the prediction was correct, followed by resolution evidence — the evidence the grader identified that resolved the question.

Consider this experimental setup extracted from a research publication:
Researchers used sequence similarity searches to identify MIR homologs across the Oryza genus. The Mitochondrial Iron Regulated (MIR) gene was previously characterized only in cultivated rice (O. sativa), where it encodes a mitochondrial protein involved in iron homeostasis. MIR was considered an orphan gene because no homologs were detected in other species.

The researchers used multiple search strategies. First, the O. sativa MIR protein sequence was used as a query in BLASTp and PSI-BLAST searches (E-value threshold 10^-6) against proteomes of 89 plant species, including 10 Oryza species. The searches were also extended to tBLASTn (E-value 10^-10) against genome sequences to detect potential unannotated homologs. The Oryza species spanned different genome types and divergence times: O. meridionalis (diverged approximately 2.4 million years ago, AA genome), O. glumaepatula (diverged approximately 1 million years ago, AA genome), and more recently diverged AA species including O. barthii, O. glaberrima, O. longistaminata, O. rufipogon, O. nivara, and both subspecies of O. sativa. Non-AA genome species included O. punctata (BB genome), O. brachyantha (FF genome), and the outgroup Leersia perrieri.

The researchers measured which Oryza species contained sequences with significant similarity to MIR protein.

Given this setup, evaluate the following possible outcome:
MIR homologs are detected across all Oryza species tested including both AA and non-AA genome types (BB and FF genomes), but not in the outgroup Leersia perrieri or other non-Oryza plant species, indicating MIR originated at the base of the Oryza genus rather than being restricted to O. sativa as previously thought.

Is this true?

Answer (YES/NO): NO